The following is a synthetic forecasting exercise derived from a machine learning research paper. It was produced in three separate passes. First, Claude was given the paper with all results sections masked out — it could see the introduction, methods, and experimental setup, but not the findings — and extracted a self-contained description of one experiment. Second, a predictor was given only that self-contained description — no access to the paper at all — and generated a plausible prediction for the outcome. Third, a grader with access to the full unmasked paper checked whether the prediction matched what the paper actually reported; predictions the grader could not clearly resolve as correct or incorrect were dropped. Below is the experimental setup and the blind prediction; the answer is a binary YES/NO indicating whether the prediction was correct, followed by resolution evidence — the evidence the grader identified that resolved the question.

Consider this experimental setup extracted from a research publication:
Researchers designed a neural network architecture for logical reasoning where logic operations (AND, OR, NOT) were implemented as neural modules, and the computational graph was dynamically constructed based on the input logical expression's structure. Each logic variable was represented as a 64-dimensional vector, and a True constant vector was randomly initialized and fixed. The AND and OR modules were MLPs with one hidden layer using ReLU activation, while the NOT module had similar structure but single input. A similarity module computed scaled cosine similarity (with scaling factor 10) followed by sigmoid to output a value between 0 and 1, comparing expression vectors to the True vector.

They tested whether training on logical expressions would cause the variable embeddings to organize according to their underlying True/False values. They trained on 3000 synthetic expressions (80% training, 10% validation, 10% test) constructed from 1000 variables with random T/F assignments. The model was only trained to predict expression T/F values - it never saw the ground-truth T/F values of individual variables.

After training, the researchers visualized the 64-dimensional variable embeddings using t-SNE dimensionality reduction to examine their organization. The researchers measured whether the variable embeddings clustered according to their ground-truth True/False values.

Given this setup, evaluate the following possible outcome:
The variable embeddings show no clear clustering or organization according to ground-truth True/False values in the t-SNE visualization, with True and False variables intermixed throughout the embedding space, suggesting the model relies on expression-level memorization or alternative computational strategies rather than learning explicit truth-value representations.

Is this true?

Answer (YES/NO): NO